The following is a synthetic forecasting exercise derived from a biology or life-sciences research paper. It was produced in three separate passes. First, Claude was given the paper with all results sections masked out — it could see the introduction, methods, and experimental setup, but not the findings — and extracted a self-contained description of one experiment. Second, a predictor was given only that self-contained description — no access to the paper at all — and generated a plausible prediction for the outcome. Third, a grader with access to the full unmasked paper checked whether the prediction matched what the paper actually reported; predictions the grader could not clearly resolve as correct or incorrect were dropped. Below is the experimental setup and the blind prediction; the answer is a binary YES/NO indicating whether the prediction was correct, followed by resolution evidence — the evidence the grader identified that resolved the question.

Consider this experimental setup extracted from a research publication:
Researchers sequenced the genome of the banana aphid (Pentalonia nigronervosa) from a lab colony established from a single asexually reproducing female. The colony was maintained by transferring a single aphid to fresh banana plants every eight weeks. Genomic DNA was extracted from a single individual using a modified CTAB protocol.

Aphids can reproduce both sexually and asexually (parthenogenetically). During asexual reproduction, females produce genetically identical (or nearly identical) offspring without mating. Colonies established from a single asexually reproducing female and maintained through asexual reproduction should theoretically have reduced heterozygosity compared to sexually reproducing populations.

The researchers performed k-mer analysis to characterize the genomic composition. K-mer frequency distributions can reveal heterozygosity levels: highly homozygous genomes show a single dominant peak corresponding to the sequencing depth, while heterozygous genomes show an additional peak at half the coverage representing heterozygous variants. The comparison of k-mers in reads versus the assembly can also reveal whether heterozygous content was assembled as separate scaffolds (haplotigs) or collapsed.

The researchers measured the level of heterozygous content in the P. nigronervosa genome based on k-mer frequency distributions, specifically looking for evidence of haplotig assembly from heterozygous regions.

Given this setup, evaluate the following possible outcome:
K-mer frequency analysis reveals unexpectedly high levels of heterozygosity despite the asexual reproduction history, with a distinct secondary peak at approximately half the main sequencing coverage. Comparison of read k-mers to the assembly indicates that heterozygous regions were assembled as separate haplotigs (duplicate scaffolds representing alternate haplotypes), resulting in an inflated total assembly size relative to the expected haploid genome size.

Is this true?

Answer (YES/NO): NO